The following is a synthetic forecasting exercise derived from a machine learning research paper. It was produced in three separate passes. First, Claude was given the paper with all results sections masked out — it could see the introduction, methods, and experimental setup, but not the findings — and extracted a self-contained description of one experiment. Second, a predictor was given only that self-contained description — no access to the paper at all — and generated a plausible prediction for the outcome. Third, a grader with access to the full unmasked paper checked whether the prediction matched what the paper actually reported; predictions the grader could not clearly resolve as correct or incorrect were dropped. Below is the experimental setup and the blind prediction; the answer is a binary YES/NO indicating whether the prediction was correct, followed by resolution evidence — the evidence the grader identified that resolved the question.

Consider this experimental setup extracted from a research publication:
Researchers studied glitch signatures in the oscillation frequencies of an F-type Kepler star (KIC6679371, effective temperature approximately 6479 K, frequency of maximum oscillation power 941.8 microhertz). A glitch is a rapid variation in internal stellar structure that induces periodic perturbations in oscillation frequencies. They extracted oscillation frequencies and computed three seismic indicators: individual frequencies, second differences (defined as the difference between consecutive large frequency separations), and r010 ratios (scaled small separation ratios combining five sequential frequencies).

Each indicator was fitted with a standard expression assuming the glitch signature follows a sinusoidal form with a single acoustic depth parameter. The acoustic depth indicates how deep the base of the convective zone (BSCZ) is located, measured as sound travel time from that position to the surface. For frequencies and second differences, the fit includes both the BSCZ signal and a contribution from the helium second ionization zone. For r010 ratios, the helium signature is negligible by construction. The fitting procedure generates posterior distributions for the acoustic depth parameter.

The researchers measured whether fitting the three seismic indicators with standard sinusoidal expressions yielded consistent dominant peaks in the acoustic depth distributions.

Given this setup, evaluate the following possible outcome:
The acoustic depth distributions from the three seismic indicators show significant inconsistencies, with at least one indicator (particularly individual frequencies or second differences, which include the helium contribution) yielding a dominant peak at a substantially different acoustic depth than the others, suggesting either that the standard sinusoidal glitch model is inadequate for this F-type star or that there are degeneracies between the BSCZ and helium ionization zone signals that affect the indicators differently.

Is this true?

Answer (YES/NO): YES